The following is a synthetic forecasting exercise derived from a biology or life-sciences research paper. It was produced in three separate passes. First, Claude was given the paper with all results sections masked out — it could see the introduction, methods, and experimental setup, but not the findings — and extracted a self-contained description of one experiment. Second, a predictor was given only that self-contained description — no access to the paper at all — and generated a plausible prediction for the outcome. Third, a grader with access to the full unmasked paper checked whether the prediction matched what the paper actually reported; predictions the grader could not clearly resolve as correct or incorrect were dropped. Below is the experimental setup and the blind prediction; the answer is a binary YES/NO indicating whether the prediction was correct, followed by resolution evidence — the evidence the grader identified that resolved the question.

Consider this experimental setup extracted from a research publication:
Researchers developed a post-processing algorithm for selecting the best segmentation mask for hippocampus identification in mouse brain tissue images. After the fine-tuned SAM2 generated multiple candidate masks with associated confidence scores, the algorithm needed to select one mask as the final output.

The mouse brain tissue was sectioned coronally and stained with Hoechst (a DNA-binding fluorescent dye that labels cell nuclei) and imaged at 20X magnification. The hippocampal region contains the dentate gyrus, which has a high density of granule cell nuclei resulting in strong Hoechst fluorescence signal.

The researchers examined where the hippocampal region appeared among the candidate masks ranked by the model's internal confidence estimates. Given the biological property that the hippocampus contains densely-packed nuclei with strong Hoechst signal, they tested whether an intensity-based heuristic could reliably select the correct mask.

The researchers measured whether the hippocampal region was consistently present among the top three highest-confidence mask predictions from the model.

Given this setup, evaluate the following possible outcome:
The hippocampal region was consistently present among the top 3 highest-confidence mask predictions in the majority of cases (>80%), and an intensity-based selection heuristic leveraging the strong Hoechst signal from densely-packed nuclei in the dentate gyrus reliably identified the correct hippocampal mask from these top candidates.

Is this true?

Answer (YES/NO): YES